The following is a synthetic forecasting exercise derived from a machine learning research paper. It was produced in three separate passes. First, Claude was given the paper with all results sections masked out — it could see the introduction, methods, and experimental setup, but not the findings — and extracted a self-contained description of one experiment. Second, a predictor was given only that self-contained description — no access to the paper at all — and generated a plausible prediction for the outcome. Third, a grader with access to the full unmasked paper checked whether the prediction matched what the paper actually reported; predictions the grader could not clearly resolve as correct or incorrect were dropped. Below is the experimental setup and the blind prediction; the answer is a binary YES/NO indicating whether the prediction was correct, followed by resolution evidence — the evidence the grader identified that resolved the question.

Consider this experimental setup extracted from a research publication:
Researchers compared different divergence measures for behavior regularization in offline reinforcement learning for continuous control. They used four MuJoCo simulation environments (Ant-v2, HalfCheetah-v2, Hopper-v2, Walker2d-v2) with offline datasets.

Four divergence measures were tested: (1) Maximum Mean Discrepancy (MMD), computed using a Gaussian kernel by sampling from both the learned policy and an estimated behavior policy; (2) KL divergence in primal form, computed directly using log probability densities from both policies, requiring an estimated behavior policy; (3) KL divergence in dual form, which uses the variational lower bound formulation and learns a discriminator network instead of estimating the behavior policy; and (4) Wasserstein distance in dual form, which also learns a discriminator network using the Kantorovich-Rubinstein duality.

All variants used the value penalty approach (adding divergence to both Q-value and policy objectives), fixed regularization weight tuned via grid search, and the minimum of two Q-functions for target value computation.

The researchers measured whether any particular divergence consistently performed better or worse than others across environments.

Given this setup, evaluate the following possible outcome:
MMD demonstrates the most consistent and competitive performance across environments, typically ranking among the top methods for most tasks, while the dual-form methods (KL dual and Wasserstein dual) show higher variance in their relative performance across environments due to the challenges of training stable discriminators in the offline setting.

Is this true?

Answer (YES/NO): NO